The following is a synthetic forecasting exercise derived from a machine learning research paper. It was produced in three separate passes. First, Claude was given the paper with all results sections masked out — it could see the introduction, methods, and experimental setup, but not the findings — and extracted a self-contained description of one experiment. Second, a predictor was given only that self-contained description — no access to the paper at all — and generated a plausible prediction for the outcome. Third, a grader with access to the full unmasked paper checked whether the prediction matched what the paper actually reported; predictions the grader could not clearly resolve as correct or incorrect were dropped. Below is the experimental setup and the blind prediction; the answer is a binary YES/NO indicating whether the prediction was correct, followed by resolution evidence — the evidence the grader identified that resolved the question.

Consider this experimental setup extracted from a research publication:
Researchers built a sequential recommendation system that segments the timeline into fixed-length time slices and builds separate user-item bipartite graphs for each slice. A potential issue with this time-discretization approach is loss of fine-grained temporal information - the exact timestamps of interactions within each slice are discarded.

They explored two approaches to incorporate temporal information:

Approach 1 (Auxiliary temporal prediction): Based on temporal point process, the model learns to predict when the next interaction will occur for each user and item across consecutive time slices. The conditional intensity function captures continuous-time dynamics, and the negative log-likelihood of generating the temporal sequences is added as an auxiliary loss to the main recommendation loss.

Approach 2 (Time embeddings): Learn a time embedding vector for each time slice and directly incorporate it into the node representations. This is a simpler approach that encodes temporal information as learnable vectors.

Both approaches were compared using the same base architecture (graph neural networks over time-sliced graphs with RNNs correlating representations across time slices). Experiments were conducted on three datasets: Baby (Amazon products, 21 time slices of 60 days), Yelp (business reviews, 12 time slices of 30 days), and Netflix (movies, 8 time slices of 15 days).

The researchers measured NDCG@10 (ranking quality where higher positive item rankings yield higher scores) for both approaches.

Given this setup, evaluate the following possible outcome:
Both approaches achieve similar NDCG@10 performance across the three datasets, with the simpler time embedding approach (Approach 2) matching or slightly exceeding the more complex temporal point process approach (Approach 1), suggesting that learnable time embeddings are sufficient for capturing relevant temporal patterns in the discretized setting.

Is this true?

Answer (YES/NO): NO